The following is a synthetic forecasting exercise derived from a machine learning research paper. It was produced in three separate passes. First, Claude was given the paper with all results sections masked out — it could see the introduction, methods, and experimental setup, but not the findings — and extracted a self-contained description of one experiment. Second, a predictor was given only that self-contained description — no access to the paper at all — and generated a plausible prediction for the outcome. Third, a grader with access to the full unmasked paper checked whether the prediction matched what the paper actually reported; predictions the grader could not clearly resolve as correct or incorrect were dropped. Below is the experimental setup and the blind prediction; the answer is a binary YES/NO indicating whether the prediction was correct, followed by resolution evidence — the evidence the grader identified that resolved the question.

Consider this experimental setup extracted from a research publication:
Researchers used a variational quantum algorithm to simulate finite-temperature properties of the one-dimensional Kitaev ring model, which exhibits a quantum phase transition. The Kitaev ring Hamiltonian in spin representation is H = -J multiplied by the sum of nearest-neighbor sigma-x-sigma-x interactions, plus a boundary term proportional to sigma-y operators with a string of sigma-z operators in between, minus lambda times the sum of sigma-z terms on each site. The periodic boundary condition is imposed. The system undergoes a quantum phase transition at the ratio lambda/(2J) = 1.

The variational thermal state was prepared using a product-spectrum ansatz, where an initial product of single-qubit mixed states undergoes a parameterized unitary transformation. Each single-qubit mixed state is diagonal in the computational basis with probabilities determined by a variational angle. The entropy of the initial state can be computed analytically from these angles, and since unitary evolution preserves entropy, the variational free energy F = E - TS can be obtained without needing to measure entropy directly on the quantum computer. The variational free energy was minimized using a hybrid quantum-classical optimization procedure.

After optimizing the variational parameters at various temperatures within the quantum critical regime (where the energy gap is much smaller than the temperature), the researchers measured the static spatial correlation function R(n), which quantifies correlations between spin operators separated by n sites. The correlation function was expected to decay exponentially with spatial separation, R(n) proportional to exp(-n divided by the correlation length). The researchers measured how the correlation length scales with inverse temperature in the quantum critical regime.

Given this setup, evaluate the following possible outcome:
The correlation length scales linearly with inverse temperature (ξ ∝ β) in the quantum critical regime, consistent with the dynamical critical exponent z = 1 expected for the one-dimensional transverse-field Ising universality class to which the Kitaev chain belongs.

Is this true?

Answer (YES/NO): YES